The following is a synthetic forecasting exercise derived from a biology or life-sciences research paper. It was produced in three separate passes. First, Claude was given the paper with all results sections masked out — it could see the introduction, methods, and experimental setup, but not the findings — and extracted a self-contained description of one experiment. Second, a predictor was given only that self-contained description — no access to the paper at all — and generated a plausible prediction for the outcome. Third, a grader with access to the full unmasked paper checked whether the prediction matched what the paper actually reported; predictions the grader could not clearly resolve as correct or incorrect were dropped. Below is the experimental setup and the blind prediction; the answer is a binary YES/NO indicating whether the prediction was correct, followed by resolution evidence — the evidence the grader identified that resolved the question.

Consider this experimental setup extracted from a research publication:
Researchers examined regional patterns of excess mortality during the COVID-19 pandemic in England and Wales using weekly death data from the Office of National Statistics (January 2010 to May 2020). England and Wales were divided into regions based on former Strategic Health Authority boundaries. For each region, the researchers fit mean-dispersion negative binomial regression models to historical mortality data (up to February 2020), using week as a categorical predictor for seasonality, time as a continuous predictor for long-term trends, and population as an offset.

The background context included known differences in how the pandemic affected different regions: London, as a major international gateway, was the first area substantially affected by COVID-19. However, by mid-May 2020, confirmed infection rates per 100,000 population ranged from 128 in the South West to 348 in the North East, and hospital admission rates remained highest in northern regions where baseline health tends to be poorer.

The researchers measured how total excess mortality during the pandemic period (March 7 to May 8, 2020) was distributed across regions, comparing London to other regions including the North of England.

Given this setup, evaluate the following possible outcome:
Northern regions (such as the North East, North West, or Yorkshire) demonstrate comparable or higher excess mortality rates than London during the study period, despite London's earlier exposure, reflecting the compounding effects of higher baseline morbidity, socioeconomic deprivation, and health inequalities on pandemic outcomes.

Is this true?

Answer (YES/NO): NO